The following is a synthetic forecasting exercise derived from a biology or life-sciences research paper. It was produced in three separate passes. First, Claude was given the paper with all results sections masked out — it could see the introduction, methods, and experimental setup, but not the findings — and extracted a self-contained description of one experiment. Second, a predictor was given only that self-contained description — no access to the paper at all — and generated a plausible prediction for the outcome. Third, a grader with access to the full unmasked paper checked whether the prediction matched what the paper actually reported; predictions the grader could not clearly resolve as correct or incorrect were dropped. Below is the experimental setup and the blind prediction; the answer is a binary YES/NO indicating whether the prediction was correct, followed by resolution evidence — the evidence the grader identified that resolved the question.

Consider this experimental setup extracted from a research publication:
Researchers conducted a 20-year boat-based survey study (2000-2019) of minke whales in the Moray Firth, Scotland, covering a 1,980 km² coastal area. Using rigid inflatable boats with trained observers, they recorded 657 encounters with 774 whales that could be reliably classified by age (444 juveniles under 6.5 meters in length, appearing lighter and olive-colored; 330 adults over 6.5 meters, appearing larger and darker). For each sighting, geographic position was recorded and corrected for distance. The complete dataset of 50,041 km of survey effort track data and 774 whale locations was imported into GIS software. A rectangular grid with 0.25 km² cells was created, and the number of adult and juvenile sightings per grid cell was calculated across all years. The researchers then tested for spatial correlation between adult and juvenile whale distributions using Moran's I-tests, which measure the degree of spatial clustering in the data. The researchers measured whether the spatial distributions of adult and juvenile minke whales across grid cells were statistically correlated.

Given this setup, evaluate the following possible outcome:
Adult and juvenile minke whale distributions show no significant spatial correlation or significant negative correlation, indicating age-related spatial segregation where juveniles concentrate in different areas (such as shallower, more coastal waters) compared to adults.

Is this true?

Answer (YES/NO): YES